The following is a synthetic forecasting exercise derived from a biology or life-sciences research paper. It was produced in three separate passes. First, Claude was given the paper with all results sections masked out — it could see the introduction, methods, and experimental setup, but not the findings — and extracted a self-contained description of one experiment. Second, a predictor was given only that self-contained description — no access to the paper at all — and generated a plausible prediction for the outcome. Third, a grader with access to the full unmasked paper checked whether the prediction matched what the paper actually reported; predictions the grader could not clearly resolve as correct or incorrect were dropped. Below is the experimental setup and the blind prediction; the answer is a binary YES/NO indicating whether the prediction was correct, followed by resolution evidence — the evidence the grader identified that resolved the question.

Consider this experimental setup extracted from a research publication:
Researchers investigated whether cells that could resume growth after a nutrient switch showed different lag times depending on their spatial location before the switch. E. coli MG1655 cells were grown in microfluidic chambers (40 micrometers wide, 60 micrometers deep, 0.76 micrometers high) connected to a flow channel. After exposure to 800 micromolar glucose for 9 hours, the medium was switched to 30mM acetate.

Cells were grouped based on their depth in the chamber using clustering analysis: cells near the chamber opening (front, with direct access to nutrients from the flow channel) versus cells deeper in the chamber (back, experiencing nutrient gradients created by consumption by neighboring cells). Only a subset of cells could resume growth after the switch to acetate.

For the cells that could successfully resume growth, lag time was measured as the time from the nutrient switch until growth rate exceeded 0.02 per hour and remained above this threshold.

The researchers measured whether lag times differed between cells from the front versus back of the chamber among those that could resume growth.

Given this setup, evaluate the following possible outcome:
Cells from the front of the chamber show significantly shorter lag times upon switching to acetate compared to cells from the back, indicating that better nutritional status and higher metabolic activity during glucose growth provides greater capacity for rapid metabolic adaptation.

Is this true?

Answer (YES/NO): NO